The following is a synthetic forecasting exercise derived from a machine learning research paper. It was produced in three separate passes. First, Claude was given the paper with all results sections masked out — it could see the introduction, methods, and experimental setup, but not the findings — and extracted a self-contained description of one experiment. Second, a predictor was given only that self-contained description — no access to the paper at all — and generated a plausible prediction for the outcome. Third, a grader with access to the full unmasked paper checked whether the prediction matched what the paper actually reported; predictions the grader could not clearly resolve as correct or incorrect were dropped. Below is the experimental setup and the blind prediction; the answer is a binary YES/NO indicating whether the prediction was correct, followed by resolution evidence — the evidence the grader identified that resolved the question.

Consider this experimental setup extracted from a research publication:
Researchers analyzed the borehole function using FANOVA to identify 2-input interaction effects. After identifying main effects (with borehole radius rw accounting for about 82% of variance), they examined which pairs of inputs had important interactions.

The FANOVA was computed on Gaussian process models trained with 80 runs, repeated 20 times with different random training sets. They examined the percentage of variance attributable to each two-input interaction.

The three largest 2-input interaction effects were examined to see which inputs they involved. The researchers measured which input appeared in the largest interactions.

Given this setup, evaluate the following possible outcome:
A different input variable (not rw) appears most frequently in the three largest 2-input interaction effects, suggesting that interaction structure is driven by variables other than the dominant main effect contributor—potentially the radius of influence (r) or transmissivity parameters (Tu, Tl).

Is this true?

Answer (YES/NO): NO